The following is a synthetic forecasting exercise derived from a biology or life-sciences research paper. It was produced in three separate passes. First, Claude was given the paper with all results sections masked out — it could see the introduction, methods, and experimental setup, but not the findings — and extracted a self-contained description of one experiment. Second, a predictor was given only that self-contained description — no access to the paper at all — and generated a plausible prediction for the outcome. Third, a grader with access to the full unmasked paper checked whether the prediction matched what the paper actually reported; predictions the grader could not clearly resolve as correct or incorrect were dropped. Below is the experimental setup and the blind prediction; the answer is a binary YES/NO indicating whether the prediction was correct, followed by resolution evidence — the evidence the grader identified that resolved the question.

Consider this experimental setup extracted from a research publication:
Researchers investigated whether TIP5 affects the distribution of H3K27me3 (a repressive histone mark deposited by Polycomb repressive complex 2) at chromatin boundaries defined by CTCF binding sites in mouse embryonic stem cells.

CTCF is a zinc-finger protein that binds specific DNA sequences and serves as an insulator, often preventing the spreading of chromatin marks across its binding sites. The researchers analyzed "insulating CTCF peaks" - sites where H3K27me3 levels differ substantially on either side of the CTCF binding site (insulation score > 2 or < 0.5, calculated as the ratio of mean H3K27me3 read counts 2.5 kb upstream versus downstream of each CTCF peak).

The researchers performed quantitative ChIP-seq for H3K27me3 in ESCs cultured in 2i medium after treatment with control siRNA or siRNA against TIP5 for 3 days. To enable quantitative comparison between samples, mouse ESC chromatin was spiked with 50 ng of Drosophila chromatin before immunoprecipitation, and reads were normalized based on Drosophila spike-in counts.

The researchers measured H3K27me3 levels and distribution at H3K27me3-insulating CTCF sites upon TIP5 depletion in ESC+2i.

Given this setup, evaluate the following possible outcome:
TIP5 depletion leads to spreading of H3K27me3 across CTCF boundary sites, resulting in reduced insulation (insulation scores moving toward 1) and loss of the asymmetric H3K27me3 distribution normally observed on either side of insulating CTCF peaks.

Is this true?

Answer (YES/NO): YES